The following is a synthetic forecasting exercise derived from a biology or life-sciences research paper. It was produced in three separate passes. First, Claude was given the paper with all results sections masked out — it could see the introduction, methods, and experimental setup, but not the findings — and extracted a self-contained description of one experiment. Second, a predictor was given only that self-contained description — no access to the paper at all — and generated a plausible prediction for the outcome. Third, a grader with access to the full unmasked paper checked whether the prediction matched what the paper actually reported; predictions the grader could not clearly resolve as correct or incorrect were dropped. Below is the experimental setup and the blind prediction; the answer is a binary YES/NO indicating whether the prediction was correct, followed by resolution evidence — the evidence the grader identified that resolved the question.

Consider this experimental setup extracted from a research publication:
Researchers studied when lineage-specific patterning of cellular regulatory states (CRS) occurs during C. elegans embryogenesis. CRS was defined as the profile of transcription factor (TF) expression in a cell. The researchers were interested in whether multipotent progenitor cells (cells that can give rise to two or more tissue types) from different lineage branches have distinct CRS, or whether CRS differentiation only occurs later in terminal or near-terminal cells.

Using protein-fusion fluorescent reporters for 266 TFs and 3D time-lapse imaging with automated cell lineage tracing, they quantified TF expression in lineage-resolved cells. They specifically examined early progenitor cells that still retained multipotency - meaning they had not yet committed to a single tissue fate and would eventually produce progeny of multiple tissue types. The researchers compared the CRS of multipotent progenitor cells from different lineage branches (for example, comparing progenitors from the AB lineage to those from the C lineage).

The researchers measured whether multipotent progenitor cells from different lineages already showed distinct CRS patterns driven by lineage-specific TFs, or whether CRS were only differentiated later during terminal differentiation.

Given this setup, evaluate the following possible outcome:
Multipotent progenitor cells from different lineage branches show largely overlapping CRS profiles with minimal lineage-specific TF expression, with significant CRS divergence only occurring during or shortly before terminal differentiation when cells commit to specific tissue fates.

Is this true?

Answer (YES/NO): NO